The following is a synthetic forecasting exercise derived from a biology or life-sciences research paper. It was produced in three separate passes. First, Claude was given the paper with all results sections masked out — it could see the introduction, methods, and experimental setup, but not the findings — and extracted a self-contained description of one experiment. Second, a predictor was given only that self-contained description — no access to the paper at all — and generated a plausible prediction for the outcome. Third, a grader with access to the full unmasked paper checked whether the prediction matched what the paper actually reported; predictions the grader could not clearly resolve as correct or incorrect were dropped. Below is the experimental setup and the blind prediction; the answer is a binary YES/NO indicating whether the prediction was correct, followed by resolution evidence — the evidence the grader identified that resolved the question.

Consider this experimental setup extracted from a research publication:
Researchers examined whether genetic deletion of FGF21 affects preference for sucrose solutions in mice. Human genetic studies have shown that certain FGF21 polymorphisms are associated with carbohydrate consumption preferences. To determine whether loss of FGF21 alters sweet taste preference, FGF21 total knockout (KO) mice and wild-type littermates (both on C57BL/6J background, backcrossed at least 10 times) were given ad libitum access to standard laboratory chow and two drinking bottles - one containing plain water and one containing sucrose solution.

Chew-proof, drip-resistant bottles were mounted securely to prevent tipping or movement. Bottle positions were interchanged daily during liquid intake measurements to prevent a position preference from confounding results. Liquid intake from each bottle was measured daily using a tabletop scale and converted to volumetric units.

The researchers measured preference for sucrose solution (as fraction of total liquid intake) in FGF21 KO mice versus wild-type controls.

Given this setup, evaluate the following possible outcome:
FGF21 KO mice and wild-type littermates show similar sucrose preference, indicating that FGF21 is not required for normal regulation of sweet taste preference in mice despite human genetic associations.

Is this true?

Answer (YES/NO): YES